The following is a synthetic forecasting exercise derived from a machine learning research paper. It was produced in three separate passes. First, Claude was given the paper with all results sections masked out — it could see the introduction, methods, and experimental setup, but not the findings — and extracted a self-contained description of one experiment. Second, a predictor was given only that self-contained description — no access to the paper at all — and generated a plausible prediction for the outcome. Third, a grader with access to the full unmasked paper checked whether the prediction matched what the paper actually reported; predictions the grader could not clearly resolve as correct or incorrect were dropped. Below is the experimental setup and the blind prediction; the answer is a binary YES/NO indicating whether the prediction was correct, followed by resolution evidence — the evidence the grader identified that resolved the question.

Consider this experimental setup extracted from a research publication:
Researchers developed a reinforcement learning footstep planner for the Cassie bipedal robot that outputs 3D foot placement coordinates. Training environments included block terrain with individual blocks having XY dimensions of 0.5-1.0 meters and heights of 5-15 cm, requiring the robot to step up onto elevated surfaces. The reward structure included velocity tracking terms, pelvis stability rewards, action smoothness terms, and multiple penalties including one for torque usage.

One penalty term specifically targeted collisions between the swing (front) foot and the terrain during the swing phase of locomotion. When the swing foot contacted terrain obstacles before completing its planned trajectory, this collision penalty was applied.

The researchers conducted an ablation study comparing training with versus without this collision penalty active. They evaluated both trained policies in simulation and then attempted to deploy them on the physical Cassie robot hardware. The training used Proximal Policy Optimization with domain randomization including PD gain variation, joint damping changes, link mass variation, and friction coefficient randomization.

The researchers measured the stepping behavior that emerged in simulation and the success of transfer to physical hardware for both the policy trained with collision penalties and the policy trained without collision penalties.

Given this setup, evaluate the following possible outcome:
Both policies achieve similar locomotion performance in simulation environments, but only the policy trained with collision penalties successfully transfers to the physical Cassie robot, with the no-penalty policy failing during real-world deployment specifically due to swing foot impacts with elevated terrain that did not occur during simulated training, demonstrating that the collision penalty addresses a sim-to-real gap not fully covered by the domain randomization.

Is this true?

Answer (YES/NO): NO